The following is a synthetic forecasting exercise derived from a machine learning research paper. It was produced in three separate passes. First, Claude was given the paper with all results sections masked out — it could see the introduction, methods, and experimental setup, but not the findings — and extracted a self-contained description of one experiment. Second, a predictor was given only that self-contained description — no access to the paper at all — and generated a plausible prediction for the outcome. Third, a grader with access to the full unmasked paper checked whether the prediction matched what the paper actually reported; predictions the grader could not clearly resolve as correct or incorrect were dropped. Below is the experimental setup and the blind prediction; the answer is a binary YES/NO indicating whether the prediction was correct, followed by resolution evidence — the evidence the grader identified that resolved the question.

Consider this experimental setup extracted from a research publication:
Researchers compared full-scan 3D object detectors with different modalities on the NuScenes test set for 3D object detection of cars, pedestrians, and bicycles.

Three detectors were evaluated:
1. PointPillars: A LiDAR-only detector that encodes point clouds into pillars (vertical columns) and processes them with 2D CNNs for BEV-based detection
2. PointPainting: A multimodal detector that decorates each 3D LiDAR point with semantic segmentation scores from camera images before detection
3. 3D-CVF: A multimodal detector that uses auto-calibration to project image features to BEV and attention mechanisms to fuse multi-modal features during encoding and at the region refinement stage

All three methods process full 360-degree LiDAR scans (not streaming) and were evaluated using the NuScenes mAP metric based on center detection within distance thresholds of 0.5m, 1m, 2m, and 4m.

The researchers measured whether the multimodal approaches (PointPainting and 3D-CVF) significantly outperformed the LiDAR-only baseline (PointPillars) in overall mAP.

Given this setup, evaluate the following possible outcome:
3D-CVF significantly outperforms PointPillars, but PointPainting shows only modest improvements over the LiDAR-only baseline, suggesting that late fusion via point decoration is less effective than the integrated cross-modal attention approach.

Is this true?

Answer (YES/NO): NO